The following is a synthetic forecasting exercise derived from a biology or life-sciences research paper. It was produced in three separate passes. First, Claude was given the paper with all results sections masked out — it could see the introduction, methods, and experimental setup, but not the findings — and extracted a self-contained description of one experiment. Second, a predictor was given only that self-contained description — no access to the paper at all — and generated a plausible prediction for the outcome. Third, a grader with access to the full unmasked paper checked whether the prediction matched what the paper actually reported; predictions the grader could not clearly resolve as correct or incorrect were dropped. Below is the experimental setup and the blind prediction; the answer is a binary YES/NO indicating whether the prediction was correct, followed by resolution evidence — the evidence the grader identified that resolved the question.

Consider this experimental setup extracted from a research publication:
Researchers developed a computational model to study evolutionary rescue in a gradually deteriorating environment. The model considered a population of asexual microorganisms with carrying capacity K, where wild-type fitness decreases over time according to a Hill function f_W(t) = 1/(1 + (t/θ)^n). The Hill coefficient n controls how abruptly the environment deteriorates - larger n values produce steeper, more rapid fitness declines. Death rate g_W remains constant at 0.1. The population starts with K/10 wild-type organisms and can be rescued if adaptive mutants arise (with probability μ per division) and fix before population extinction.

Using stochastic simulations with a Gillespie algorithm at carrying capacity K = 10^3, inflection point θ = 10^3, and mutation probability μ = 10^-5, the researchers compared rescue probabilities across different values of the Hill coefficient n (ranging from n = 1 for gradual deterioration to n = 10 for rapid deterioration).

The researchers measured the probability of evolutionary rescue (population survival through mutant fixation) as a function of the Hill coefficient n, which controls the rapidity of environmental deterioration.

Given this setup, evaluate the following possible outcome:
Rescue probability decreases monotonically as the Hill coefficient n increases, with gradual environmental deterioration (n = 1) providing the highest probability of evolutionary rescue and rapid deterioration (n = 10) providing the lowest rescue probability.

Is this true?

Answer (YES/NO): YES